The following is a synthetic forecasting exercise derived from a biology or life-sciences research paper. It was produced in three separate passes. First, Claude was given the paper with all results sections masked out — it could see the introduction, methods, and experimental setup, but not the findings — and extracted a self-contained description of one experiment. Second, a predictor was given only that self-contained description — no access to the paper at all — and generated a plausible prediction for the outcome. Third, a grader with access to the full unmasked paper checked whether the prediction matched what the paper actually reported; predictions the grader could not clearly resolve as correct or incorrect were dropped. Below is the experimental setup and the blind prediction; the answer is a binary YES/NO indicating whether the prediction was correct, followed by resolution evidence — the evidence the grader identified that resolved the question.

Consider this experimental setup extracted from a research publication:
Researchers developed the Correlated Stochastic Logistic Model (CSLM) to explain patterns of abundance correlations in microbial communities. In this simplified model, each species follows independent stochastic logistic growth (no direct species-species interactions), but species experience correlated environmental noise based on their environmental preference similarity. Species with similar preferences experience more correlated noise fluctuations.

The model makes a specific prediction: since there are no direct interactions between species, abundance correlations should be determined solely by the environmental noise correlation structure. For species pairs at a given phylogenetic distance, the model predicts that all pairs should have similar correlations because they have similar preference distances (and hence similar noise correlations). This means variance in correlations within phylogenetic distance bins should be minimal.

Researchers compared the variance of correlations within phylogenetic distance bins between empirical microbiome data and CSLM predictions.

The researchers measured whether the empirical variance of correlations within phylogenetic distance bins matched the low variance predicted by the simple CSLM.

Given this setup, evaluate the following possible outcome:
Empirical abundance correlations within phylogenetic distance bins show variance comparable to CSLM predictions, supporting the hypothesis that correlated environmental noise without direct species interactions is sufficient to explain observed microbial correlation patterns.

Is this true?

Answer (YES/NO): NO